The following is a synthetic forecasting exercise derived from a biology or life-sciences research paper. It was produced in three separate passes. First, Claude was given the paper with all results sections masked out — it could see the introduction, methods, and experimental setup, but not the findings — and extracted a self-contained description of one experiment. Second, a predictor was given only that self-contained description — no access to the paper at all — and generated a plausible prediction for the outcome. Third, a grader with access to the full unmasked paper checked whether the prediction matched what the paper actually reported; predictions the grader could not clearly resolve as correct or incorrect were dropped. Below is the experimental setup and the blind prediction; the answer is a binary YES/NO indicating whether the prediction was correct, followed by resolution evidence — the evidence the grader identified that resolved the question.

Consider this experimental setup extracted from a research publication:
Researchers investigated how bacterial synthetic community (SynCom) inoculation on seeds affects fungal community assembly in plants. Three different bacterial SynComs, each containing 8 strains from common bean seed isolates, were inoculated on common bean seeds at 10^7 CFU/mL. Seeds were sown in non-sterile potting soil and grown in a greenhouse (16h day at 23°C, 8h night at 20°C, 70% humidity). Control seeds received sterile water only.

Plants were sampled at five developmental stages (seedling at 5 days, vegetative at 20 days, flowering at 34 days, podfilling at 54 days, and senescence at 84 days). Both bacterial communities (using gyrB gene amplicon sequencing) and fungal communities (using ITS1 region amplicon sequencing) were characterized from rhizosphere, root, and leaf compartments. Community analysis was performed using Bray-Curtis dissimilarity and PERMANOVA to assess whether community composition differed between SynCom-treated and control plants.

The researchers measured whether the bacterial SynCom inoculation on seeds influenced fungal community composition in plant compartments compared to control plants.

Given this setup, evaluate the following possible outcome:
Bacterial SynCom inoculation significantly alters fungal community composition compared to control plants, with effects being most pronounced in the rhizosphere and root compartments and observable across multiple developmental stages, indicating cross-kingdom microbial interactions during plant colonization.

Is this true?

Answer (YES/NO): NO